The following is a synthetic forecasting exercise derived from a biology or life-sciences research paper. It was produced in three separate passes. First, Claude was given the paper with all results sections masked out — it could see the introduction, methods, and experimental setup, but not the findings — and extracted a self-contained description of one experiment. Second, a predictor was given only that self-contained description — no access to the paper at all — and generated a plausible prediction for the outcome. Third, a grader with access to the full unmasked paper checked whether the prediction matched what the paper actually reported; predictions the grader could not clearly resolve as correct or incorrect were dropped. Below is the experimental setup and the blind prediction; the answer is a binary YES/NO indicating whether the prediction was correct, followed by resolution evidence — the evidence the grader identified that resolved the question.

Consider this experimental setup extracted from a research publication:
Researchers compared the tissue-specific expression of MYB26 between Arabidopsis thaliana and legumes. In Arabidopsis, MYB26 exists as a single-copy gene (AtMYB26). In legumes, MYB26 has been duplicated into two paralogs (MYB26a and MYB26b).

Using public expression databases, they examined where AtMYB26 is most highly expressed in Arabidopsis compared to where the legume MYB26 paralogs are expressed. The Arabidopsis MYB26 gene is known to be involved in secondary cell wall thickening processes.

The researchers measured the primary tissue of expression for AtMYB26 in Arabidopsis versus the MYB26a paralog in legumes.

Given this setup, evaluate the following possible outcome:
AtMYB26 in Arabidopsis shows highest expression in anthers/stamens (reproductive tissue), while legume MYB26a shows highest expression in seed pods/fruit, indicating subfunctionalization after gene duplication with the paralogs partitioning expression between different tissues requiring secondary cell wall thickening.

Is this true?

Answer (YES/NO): NO